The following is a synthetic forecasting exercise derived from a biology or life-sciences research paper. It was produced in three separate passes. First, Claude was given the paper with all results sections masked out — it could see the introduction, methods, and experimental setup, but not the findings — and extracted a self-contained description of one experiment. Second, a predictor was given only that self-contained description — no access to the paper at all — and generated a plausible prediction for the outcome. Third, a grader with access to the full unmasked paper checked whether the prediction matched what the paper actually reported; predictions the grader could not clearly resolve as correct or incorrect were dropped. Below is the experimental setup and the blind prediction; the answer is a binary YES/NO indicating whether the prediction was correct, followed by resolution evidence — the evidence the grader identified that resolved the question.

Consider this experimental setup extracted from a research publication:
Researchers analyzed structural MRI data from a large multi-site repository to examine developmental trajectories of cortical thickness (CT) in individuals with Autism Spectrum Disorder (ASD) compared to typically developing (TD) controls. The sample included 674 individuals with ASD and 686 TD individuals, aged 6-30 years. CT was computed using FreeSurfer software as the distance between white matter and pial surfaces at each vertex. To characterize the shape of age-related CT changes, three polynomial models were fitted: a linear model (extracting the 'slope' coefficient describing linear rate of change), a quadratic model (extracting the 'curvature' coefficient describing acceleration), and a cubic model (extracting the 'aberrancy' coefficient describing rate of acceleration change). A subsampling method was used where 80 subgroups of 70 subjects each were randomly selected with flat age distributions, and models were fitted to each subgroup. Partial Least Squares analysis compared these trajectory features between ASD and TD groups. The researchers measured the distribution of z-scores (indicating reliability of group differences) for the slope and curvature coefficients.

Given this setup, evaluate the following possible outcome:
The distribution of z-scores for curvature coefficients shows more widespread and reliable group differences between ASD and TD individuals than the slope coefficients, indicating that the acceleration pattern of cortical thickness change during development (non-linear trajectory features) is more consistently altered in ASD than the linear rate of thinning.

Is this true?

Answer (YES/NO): YES